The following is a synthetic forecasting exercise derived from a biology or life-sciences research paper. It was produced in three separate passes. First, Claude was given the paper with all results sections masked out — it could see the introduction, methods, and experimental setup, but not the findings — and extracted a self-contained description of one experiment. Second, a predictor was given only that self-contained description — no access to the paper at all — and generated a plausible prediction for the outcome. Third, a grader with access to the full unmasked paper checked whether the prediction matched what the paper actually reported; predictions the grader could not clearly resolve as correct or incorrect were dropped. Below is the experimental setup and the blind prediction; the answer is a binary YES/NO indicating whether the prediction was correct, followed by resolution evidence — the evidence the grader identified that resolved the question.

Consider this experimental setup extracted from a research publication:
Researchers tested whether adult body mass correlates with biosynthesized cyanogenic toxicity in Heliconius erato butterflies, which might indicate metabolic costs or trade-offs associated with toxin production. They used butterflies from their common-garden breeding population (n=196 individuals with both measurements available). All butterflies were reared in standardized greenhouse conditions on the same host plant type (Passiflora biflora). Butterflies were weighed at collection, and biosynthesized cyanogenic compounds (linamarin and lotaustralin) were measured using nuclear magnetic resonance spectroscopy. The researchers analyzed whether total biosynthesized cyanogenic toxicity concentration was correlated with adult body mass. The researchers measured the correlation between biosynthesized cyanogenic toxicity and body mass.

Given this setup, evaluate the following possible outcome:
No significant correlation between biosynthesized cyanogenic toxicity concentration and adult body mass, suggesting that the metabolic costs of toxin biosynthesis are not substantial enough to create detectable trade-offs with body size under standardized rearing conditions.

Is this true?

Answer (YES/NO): YES